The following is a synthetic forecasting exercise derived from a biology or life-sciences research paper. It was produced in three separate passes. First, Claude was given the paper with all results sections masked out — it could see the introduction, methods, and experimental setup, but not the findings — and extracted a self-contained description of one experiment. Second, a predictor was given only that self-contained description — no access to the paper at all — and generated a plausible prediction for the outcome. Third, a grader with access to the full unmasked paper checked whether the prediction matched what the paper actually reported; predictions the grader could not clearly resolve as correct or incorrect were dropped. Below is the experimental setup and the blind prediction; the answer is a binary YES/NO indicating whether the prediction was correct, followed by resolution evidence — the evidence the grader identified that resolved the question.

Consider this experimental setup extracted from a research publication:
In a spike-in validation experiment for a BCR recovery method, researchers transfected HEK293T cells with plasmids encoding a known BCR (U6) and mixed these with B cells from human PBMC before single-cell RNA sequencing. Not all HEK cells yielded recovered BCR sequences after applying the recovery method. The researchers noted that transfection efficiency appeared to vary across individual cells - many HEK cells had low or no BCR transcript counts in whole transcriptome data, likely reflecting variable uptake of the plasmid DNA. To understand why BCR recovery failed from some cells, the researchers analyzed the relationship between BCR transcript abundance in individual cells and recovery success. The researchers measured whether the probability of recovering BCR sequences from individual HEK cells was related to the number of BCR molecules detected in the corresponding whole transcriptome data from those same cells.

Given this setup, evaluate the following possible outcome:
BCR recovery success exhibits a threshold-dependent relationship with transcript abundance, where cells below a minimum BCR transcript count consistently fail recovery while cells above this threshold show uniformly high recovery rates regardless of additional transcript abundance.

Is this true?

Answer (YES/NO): NO